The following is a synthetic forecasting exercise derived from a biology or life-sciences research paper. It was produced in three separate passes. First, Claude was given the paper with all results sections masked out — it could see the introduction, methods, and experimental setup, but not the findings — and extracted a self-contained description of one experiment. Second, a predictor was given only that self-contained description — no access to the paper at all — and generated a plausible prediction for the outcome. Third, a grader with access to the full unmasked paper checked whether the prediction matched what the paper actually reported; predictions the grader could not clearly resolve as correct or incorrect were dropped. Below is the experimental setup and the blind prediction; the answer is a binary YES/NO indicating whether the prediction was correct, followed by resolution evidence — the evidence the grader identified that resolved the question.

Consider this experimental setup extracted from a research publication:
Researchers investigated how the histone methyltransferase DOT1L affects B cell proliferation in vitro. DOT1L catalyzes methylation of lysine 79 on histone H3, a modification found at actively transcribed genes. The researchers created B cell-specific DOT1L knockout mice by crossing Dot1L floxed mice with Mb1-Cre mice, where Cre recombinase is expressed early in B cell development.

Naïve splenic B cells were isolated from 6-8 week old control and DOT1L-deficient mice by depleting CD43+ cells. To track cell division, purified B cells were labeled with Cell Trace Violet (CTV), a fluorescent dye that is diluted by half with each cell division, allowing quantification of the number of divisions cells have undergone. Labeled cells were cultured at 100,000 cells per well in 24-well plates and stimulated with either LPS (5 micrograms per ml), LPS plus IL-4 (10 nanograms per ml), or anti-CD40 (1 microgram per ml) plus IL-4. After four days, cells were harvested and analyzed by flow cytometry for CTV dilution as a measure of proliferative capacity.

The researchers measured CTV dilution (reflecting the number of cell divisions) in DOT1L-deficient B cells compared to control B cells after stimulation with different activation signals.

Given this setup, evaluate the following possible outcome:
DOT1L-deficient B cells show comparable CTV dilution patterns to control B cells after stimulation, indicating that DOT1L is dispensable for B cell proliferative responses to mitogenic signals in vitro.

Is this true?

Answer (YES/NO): NO